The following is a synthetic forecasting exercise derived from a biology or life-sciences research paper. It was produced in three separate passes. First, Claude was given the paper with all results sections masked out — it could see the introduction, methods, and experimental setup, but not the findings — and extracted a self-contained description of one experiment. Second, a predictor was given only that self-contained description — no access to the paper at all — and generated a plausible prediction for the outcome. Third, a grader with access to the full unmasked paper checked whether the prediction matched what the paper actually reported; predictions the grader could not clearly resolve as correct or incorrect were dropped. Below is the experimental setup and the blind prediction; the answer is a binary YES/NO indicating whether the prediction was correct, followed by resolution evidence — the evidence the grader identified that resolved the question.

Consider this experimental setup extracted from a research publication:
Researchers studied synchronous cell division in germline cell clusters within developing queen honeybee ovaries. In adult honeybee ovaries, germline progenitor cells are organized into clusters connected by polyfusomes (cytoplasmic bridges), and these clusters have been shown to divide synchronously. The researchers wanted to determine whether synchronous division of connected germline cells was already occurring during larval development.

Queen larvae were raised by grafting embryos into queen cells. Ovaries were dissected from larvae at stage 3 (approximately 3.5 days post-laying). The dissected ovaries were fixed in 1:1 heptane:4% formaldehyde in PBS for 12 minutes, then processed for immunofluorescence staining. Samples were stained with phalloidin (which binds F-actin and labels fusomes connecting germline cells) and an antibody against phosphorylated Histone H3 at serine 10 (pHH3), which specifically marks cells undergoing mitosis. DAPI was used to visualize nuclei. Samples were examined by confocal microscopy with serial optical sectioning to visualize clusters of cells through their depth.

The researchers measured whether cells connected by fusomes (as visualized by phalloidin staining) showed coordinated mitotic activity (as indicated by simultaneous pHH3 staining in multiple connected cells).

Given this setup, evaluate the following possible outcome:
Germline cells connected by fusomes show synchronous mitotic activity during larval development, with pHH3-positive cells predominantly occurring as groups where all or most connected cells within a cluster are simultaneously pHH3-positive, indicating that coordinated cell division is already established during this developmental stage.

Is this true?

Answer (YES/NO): YES